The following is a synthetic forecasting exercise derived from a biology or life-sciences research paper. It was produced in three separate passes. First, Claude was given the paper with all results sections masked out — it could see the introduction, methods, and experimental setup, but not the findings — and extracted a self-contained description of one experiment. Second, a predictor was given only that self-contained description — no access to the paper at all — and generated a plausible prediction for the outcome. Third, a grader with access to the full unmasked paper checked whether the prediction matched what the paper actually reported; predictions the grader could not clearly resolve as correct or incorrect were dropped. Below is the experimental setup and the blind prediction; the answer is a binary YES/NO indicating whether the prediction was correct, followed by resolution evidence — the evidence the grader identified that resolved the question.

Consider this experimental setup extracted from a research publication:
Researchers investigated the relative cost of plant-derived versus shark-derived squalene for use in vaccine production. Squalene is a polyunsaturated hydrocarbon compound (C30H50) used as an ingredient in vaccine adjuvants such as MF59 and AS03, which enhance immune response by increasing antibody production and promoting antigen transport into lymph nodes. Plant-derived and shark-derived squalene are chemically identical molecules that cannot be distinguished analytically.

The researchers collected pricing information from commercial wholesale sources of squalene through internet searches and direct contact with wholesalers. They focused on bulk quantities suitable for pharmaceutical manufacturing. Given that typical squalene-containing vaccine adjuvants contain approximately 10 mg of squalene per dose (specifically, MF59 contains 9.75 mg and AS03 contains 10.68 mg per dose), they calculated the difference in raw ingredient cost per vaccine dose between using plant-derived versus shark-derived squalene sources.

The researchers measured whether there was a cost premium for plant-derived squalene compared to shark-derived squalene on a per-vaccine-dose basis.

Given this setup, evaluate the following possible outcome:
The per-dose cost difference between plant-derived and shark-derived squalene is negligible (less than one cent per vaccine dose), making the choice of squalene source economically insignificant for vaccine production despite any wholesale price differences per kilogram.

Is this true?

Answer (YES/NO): YES